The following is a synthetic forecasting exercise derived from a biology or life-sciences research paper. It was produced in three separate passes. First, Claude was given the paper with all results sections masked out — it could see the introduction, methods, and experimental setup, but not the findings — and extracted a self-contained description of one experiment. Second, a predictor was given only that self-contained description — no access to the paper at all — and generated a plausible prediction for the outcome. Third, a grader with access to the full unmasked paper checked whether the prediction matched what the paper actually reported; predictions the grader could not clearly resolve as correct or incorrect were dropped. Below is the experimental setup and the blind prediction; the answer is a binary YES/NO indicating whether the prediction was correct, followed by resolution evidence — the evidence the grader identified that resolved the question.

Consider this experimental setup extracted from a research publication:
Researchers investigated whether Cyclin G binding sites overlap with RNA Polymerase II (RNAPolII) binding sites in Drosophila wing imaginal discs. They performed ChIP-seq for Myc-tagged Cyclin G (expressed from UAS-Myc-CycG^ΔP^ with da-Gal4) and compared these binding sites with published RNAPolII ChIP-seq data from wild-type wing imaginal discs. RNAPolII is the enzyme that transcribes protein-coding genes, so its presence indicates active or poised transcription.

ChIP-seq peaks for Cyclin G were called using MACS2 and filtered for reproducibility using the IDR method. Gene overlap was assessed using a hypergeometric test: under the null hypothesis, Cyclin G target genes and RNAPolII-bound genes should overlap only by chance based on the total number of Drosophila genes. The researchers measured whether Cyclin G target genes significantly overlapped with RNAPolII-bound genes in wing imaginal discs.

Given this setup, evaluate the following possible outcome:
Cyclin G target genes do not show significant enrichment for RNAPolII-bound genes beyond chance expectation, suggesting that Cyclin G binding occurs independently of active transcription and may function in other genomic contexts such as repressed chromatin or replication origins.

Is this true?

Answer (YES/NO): NO